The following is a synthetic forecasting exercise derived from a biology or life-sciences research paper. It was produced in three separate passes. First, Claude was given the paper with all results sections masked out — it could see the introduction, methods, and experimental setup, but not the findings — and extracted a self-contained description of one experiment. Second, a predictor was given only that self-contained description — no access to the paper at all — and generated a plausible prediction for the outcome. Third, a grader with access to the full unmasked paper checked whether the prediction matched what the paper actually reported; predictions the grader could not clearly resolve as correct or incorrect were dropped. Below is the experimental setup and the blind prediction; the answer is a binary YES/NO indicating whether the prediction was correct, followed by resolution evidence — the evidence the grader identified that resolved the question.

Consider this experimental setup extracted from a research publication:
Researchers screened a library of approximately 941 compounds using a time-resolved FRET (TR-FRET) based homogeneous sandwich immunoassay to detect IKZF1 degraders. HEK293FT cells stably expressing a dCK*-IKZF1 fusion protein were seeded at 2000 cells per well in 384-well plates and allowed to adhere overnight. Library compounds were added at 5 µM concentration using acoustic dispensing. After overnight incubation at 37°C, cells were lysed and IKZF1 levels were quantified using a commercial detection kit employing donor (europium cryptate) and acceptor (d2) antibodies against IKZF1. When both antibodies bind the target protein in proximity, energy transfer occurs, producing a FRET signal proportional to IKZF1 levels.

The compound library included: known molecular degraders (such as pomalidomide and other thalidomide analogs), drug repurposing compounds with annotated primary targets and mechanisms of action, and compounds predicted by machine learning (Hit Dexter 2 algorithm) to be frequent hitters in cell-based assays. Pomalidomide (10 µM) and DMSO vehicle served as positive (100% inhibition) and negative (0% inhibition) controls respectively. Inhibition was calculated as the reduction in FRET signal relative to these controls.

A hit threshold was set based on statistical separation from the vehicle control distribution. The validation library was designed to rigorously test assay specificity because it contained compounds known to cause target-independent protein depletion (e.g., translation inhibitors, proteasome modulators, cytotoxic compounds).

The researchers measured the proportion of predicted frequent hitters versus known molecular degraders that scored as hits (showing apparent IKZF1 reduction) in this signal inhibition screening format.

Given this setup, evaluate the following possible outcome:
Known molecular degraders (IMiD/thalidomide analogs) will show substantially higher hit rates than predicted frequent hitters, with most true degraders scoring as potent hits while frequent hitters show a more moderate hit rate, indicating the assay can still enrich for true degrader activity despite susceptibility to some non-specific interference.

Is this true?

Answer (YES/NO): NO